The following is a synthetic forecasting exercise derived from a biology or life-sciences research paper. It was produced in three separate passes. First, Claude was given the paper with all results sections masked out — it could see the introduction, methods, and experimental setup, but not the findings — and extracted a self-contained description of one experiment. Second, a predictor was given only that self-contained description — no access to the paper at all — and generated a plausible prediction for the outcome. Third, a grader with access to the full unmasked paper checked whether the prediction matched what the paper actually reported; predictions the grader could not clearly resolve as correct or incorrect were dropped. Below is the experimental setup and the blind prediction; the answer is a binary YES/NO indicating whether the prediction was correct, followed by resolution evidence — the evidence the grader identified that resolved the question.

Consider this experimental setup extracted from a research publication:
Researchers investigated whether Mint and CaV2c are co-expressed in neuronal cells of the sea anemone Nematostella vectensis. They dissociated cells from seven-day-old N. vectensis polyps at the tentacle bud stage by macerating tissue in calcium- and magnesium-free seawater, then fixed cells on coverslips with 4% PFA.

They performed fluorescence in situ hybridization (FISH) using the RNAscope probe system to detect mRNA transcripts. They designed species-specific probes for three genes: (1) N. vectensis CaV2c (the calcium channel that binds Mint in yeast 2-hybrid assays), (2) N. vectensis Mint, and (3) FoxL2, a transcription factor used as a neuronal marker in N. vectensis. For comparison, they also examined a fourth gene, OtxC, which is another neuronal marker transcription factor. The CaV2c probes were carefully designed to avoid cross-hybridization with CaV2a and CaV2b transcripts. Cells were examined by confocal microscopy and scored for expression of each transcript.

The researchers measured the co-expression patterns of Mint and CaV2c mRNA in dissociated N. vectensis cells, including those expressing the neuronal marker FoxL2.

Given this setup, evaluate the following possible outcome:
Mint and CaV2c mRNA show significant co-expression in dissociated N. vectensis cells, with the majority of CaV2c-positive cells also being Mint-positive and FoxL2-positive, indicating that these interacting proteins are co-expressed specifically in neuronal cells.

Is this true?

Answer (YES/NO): NO